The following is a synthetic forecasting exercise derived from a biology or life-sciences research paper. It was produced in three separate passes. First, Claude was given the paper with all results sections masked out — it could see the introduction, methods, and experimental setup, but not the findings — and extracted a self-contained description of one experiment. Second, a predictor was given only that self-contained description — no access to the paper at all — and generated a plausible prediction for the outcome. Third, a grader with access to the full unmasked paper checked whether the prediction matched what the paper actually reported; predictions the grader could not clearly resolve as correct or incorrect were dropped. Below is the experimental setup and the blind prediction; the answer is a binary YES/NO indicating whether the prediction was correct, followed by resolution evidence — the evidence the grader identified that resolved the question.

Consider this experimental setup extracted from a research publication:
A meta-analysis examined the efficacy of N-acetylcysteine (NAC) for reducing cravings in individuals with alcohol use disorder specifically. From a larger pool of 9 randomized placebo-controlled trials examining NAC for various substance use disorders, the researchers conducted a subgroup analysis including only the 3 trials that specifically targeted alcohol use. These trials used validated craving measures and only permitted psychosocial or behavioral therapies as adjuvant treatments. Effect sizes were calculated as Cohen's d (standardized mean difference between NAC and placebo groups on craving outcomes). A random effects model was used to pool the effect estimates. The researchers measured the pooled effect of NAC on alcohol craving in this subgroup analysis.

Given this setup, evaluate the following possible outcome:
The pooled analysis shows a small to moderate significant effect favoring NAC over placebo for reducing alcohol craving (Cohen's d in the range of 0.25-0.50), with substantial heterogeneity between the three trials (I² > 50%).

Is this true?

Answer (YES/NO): NO